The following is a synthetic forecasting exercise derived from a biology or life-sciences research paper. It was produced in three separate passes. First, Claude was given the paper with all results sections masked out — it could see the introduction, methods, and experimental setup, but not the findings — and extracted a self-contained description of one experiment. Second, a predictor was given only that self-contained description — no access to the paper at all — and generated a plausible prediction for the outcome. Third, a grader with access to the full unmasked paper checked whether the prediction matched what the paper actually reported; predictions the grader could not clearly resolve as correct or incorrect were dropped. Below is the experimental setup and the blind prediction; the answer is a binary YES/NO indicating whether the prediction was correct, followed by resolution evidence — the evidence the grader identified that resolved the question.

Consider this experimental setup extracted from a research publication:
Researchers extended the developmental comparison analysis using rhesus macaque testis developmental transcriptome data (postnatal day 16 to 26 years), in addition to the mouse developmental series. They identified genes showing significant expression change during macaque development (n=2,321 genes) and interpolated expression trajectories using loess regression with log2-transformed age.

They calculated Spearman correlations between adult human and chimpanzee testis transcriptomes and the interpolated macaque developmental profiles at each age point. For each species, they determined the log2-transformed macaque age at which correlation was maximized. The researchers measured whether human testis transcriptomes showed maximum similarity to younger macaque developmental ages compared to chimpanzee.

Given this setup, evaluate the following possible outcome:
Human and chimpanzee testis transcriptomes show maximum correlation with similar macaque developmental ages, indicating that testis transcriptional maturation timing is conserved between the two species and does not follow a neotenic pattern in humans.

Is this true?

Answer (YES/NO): NO